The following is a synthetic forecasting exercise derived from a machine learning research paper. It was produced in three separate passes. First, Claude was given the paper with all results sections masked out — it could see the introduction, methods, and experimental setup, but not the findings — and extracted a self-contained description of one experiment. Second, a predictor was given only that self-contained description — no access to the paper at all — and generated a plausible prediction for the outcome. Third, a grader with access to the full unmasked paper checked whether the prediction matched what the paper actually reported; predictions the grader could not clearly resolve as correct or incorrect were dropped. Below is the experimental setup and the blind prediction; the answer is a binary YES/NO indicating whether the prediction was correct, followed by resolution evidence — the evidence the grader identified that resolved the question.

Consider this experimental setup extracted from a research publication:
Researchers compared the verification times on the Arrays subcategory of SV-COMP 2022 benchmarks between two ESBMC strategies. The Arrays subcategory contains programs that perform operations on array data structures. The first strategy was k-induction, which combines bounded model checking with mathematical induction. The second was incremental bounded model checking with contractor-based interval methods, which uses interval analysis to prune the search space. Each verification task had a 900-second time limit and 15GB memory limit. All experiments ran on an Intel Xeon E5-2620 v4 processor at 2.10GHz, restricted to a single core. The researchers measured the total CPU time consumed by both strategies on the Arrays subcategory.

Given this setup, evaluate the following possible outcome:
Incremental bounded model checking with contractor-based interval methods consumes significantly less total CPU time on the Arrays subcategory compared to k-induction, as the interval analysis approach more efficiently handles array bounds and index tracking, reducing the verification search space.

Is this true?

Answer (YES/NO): NO